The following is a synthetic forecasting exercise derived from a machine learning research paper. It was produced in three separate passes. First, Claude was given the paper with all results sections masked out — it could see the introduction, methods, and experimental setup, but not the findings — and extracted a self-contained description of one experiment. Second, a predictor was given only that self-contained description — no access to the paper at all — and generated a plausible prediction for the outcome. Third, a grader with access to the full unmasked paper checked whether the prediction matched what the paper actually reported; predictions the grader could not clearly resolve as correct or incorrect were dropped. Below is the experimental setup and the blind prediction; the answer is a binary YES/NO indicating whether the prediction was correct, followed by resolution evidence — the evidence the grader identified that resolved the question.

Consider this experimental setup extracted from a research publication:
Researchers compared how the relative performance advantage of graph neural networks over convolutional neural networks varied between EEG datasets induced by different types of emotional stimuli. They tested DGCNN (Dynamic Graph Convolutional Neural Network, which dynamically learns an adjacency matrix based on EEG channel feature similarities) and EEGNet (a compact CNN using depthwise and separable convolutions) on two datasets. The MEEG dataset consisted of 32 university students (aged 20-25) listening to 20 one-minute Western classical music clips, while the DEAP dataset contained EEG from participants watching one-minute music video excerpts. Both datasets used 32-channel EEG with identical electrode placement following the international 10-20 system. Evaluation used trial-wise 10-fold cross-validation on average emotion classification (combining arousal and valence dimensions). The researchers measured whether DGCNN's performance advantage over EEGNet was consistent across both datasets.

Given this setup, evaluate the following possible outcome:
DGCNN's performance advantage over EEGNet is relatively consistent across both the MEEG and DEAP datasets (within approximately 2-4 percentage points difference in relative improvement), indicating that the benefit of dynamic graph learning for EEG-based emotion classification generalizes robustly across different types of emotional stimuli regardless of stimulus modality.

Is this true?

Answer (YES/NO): NO